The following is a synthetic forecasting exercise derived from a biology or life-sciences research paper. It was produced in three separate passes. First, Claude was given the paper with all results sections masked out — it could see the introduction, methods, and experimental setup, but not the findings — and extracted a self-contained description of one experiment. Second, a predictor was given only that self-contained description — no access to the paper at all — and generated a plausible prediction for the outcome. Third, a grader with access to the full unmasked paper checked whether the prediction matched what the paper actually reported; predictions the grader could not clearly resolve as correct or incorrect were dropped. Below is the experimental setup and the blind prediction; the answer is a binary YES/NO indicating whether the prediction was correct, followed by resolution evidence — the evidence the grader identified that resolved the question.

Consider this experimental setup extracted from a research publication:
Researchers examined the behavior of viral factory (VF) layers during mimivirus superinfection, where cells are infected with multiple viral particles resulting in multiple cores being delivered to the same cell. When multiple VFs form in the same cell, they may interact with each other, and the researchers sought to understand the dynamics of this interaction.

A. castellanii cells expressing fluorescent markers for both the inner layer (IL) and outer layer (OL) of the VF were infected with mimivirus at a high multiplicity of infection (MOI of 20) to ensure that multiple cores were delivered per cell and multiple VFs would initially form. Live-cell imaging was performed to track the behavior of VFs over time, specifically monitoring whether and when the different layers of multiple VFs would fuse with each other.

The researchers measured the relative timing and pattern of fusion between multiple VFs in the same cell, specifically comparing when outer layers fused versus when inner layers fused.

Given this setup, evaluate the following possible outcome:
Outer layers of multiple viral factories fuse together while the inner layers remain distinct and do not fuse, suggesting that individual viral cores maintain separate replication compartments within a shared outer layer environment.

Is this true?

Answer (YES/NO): NO